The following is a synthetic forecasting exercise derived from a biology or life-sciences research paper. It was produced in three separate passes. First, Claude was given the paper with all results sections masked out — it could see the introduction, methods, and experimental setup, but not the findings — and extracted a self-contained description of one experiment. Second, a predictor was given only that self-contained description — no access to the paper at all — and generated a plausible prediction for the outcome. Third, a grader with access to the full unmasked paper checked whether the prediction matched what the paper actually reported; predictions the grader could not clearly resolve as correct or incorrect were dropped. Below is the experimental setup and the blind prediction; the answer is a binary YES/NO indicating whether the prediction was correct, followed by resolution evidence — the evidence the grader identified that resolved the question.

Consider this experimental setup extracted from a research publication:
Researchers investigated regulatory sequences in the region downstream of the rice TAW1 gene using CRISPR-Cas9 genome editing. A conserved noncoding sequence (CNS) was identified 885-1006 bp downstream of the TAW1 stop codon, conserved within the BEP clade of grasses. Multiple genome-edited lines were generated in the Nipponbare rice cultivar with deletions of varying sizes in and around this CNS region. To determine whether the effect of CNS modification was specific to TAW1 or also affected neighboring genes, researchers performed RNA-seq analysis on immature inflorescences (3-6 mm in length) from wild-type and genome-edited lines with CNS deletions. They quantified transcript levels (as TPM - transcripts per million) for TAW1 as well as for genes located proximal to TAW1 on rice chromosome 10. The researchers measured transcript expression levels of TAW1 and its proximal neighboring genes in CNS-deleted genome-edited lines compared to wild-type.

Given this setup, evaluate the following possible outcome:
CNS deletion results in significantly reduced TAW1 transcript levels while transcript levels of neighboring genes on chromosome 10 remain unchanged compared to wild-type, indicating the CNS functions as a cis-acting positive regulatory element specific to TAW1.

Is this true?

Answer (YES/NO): NO